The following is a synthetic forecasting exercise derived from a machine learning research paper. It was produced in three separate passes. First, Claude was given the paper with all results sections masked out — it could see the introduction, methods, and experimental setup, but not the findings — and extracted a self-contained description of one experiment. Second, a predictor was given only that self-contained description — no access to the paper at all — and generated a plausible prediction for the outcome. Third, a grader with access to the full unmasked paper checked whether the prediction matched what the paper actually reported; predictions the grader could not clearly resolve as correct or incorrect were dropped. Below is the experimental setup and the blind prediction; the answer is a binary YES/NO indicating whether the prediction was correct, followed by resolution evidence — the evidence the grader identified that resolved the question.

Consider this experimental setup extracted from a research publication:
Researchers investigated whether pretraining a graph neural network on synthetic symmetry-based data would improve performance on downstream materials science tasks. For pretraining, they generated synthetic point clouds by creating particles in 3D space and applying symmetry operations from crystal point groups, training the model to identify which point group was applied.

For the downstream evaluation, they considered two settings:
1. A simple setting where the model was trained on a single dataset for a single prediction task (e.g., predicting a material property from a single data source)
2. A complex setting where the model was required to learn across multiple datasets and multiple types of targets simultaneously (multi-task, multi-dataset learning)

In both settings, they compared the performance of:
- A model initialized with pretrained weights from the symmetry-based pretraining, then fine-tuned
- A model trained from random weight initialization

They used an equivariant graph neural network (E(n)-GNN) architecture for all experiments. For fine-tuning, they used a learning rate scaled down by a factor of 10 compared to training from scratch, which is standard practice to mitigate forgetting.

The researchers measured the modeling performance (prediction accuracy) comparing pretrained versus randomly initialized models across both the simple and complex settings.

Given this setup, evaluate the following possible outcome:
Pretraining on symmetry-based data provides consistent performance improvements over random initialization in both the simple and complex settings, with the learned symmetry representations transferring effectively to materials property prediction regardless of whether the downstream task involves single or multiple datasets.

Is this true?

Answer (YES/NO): NO